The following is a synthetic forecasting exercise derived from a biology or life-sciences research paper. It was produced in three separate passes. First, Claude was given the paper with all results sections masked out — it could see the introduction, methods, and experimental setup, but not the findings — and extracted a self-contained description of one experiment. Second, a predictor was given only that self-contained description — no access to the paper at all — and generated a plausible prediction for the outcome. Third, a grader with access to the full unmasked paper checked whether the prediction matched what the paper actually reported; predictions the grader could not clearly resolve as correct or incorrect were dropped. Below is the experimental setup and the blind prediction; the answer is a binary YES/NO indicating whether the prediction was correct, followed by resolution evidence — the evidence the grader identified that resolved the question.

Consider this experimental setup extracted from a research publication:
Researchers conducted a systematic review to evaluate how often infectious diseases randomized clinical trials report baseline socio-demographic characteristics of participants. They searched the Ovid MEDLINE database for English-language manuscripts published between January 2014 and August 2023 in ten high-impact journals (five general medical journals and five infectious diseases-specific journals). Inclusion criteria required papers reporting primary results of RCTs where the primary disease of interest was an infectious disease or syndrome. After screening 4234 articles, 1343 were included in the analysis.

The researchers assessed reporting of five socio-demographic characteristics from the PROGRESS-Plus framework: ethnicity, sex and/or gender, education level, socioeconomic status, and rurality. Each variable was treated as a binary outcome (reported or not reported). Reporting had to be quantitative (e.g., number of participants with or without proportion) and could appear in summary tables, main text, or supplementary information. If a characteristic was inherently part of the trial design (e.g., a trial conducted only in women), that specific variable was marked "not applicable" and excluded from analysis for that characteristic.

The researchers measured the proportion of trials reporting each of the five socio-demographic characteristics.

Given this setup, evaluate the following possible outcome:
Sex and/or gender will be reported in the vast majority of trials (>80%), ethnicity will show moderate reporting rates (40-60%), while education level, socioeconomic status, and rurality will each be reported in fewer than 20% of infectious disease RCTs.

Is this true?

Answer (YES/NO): YES